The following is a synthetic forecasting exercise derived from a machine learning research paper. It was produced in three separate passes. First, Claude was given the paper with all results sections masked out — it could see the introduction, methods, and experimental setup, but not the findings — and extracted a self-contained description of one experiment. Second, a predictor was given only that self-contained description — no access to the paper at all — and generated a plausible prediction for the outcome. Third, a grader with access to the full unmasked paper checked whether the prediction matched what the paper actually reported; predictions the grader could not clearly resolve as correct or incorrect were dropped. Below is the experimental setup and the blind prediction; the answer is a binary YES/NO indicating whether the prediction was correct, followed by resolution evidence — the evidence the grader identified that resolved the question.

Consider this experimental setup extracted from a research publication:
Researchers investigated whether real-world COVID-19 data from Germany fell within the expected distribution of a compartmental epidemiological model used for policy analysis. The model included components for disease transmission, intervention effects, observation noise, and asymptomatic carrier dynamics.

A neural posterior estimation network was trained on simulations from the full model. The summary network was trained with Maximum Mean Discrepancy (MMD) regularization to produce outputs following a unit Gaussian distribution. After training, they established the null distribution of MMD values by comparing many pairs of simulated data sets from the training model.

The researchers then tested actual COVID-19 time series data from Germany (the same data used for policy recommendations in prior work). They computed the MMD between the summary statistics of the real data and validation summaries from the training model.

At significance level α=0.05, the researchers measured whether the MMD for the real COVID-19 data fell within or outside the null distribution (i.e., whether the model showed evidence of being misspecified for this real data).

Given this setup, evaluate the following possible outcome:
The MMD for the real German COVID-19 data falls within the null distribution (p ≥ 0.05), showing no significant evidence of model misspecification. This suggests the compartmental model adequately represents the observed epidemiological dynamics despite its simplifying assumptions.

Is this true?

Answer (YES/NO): YES